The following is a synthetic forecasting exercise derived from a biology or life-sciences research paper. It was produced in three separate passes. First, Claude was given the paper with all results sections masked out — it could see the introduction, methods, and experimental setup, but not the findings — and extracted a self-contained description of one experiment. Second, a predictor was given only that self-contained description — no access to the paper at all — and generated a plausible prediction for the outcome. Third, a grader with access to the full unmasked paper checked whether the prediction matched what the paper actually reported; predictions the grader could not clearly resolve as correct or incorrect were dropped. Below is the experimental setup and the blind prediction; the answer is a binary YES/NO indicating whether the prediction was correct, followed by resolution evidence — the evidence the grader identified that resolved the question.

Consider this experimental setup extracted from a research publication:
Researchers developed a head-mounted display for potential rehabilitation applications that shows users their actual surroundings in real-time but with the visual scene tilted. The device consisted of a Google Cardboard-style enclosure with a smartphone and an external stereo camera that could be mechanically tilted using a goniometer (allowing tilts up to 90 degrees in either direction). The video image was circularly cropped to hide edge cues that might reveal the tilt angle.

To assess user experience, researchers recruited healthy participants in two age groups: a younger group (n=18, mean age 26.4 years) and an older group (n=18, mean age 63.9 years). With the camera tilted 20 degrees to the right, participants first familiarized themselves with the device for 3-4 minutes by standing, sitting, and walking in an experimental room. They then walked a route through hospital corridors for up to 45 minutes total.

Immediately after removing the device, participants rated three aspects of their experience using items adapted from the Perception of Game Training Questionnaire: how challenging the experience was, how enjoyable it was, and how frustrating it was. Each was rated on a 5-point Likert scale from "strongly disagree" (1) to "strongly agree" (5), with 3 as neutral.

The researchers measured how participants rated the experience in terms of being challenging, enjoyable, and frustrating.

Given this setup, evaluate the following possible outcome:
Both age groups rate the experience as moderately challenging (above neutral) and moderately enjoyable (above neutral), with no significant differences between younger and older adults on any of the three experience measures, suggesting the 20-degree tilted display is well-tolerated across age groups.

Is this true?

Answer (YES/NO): NO